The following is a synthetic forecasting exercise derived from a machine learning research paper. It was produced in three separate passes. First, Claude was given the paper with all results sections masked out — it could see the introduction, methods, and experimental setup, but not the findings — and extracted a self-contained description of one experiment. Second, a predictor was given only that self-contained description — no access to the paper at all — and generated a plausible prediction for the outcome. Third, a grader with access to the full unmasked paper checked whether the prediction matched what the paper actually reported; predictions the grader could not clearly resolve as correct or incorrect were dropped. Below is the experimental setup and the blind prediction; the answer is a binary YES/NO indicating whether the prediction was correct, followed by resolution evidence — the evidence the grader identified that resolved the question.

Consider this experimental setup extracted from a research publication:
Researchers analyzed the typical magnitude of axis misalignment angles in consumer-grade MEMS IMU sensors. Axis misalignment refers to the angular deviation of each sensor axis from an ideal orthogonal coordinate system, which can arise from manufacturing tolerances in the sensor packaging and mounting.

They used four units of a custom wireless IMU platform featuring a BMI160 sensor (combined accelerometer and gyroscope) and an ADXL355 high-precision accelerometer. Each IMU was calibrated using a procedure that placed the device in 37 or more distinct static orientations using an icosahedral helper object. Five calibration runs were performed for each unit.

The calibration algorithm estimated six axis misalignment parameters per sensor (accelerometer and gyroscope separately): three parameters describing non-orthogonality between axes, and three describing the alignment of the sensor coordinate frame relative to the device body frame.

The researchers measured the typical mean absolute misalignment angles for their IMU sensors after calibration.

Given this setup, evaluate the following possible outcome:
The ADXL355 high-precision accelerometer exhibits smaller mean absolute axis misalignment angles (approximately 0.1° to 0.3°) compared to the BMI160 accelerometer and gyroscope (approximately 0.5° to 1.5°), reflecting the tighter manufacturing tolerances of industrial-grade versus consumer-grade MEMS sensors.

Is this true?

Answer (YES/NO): NO